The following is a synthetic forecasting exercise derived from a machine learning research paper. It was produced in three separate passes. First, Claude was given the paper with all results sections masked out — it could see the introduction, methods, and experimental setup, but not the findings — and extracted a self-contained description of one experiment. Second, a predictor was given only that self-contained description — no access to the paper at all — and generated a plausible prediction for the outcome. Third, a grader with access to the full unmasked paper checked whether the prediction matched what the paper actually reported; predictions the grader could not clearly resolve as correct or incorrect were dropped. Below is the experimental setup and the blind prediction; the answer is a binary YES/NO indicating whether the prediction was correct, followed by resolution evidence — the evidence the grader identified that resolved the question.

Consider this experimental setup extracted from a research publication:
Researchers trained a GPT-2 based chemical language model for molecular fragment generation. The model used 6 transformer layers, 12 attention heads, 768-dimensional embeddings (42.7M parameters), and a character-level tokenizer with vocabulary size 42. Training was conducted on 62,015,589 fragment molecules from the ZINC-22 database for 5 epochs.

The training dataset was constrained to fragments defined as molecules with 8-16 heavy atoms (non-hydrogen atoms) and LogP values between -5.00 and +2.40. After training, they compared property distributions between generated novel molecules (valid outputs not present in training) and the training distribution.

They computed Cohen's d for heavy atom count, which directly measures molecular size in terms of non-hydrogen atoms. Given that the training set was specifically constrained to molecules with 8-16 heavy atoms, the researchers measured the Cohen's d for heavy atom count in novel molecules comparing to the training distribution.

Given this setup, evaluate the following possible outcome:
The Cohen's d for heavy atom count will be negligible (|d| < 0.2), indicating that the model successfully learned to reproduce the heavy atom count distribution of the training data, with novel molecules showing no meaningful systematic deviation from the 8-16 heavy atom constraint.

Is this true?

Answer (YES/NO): YES